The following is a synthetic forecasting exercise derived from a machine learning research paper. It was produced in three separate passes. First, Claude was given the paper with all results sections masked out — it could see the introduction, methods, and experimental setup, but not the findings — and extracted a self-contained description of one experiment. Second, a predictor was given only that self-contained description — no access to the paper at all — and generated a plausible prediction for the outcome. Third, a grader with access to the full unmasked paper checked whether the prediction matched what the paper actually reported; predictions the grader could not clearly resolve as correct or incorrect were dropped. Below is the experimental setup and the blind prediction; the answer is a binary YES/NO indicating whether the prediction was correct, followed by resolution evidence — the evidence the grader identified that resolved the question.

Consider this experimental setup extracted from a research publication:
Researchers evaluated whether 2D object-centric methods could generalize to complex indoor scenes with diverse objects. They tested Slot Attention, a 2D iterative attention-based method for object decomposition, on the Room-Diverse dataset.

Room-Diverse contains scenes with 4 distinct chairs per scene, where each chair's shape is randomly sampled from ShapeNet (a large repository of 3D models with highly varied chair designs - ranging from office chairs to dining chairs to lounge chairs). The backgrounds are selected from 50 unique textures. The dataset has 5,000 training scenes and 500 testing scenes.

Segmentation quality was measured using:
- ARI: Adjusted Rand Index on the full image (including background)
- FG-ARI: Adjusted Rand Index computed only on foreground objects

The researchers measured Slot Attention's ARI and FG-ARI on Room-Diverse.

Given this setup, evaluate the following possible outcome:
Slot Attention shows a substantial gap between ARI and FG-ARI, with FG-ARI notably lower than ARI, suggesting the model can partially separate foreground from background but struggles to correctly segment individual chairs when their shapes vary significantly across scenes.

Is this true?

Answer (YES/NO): NO